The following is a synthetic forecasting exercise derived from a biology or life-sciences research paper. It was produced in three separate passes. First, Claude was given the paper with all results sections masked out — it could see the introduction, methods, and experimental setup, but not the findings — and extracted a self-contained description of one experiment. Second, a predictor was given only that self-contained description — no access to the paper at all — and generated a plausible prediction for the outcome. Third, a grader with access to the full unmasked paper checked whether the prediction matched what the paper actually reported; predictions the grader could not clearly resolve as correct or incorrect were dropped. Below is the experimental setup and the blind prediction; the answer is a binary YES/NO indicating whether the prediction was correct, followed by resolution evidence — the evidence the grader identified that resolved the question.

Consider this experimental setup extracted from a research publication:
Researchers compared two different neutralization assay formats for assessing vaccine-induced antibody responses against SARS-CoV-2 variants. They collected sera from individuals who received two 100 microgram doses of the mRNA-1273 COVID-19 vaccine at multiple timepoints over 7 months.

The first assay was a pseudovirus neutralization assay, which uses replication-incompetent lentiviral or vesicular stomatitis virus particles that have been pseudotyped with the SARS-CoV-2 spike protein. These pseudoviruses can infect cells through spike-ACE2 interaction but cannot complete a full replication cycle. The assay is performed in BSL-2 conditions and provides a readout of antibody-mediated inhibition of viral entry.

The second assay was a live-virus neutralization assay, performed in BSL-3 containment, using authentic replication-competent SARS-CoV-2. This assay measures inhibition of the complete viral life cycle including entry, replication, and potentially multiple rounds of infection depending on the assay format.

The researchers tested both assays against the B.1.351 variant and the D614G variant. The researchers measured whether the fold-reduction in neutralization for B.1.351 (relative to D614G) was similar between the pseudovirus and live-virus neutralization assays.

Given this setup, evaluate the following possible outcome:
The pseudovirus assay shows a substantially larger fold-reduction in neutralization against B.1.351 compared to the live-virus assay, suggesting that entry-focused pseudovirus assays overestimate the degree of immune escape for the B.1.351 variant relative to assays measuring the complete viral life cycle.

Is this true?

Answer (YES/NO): NO